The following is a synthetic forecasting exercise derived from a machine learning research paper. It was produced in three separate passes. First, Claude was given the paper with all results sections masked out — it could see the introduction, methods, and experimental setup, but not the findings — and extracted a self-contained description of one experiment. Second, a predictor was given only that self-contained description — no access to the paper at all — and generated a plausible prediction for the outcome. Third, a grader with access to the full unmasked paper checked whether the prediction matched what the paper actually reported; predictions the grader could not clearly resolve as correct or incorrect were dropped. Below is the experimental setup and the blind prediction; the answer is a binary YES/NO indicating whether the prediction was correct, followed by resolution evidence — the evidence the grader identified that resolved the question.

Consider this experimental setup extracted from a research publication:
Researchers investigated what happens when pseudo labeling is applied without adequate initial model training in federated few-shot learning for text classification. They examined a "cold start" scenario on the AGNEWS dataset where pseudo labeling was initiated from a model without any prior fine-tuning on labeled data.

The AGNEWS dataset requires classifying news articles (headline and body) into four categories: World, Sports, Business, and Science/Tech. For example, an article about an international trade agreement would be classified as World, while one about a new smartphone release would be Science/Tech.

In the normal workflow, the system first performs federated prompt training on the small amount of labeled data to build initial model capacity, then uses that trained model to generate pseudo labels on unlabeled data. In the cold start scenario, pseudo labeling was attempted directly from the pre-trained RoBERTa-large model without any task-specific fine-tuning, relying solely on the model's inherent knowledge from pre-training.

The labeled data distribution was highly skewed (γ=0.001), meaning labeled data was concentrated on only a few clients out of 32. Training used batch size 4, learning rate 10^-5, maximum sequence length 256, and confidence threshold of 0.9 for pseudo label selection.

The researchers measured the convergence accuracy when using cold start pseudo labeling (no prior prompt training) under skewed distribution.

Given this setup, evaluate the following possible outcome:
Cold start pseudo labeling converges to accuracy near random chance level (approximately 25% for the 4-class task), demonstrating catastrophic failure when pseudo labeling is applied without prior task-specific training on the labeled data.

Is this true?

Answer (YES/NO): YES